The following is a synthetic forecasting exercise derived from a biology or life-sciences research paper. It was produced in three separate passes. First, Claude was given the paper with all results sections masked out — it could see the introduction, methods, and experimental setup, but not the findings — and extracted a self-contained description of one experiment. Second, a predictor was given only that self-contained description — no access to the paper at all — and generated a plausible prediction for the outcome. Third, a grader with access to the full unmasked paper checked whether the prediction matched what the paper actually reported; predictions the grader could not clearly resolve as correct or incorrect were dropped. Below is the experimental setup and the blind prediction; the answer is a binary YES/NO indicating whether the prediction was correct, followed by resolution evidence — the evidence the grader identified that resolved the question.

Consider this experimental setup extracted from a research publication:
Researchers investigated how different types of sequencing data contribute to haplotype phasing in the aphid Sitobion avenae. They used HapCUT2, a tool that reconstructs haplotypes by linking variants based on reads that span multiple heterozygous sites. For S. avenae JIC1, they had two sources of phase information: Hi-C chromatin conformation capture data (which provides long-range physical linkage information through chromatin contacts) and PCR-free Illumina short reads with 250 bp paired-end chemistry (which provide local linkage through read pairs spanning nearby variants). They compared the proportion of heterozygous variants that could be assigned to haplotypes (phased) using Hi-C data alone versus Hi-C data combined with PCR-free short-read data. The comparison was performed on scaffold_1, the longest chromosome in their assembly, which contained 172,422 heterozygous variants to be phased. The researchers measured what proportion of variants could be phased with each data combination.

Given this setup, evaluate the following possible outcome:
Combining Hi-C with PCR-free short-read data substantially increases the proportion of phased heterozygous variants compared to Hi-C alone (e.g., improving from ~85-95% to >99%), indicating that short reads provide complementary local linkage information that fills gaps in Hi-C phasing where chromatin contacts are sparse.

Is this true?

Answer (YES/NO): NO